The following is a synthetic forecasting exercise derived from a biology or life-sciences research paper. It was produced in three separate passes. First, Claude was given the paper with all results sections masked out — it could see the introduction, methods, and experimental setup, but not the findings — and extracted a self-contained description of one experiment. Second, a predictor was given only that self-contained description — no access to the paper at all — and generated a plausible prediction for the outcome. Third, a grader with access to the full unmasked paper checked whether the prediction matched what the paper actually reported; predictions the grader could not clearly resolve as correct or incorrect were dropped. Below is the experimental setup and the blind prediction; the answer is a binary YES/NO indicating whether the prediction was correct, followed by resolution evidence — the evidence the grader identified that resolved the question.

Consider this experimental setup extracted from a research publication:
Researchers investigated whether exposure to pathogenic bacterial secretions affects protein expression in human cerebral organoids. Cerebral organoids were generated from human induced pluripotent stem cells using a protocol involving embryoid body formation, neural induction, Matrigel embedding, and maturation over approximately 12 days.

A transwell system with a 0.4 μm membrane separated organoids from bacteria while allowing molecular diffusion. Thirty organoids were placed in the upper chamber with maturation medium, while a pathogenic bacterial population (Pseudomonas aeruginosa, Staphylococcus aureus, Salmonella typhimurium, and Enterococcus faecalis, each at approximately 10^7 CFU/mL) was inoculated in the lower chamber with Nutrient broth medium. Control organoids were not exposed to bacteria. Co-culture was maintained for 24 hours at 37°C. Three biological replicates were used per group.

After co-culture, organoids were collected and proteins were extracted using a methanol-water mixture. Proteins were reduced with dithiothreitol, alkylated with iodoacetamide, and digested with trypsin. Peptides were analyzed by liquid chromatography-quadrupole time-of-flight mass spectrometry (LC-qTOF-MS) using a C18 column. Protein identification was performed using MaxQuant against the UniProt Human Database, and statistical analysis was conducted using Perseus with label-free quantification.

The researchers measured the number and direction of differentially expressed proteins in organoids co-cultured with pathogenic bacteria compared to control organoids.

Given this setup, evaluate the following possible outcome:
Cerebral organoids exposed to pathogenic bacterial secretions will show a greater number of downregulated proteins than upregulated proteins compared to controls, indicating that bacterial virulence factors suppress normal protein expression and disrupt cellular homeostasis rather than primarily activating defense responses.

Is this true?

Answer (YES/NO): NO